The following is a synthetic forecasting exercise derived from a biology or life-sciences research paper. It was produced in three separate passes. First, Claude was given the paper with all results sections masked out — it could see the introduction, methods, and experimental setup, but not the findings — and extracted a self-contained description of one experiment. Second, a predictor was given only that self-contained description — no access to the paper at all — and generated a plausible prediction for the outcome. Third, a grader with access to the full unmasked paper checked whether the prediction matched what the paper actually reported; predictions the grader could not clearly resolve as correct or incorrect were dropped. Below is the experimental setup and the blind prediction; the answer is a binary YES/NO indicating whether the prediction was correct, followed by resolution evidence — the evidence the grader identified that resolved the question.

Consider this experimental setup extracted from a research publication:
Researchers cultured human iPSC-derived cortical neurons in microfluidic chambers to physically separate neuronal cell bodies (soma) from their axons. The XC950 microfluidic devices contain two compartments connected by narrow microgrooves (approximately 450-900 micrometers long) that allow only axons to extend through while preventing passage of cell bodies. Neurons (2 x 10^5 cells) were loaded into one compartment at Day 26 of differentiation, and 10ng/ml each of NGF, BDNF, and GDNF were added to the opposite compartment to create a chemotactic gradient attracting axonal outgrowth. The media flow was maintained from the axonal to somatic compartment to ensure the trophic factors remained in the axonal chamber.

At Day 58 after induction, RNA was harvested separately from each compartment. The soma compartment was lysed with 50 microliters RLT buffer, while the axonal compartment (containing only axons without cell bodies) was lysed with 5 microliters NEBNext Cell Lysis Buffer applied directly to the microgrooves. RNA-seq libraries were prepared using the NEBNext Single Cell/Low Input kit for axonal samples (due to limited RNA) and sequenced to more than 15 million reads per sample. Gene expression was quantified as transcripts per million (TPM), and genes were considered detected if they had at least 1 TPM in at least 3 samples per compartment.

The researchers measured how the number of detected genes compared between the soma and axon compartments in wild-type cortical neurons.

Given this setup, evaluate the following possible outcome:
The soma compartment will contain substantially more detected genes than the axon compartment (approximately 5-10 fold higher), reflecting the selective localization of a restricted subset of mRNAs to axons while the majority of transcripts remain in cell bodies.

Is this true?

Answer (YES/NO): NO